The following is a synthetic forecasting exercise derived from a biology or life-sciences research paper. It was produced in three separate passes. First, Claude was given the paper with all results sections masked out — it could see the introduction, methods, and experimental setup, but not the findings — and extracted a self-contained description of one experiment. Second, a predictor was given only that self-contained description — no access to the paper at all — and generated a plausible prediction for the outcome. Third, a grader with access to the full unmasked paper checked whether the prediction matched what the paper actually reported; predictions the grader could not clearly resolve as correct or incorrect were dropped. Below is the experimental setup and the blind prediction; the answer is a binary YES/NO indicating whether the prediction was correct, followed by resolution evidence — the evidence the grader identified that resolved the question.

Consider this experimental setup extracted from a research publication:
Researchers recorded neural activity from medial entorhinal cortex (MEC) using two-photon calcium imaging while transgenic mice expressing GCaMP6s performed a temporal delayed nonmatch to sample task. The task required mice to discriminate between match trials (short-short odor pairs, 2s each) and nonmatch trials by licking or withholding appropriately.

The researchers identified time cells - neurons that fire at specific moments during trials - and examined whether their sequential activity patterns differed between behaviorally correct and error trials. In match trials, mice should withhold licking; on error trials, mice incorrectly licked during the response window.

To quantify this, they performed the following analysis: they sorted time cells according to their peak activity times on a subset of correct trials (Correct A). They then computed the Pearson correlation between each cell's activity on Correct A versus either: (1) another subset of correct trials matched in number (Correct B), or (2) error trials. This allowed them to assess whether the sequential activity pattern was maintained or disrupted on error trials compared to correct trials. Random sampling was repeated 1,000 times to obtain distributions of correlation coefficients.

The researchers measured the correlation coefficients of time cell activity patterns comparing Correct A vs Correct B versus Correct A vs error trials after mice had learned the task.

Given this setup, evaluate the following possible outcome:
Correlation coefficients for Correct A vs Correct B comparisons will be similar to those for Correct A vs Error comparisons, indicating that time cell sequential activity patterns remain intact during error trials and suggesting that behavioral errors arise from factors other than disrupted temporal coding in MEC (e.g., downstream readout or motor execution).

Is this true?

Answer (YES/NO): NO